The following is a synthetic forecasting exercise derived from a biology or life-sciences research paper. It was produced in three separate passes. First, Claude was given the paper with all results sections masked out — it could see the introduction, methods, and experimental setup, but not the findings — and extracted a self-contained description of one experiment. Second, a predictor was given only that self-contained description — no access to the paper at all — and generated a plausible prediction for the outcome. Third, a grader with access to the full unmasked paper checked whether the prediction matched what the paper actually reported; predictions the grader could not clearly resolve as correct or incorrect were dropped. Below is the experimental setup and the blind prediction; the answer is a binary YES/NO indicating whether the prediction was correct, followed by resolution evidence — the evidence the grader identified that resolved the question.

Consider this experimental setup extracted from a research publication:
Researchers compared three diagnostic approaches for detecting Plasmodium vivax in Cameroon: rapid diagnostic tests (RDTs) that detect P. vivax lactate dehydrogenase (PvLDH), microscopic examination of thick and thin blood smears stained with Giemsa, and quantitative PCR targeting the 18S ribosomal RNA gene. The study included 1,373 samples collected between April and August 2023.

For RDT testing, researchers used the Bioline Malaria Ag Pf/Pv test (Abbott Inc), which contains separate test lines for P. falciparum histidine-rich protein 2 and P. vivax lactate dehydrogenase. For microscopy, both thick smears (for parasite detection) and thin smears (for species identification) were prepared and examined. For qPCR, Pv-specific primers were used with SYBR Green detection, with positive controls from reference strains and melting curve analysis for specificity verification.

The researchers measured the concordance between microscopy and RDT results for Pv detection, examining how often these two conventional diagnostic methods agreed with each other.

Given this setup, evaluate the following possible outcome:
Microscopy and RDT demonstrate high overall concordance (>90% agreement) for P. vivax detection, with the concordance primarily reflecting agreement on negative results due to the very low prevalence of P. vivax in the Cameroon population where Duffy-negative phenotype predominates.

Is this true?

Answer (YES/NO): YES